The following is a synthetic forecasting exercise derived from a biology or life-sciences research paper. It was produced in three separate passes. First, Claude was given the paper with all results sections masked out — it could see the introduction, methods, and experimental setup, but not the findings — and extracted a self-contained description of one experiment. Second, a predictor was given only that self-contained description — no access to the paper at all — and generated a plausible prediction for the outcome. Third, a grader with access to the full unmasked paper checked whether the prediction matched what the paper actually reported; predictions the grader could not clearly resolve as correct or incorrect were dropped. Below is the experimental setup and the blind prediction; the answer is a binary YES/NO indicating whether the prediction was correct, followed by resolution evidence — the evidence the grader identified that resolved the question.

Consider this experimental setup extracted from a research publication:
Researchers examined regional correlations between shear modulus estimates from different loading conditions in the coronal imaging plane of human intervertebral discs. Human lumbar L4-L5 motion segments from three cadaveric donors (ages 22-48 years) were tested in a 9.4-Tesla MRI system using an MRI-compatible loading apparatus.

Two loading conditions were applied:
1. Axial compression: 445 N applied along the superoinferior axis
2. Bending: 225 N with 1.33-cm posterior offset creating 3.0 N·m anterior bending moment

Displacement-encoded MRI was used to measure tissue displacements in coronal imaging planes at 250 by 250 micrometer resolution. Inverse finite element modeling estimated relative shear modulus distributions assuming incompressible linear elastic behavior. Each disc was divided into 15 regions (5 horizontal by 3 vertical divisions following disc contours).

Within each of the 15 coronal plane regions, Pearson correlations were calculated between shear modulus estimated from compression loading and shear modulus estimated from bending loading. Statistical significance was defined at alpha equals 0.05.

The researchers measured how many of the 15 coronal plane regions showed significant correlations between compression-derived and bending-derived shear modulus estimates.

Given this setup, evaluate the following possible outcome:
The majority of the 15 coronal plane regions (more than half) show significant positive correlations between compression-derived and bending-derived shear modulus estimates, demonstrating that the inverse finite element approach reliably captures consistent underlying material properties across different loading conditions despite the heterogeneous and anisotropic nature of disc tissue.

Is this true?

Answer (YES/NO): NO